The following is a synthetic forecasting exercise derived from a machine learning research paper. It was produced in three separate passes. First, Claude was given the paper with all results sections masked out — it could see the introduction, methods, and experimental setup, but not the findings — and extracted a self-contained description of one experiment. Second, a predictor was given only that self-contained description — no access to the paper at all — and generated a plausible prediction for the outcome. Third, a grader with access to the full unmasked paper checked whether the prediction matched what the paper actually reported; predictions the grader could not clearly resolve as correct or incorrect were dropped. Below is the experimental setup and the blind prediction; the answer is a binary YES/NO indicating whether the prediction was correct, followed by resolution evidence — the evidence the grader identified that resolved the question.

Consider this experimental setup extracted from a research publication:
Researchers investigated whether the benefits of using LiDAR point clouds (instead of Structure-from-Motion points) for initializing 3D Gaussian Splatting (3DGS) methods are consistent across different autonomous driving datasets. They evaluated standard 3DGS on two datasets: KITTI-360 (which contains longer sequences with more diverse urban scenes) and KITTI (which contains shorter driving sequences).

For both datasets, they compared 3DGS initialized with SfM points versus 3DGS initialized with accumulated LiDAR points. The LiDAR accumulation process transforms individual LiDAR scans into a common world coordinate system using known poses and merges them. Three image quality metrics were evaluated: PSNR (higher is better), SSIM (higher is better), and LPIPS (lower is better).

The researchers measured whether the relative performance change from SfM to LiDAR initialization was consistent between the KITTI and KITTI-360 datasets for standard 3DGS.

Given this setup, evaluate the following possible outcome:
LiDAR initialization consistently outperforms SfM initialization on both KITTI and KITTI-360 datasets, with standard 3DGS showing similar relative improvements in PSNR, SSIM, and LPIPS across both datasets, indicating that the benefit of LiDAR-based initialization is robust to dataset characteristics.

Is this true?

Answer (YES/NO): NO